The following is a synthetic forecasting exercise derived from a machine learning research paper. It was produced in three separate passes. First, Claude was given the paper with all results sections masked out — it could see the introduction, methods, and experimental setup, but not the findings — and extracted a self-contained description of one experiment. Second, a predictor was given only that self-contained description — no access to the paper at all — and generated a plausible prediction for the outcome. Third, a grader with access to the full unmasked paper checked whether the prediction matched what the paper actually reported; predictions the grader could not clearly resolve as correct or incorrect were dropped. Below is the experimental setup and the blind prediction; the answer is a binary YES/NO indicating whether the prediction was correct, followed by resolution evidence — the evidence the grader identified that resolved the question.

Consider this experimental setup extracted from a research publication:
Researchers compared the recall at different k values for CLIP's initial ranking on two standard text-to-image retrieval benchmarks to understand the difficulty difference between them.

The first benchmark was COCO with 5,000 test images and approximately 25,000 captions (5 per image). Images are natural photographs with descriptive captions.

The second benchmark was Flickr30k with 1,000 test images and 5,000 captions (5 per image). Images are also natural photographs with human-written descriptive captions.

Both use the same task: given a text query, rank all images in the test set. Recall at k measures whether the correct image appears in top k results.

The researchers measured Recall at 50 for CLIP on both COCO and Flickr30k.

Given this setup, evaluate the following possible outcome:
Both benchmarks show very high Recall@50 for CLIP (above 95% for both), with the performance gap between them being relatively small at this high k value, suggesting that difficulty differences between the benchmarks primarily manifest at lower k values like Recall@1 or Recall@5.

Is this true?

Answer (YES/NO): NO